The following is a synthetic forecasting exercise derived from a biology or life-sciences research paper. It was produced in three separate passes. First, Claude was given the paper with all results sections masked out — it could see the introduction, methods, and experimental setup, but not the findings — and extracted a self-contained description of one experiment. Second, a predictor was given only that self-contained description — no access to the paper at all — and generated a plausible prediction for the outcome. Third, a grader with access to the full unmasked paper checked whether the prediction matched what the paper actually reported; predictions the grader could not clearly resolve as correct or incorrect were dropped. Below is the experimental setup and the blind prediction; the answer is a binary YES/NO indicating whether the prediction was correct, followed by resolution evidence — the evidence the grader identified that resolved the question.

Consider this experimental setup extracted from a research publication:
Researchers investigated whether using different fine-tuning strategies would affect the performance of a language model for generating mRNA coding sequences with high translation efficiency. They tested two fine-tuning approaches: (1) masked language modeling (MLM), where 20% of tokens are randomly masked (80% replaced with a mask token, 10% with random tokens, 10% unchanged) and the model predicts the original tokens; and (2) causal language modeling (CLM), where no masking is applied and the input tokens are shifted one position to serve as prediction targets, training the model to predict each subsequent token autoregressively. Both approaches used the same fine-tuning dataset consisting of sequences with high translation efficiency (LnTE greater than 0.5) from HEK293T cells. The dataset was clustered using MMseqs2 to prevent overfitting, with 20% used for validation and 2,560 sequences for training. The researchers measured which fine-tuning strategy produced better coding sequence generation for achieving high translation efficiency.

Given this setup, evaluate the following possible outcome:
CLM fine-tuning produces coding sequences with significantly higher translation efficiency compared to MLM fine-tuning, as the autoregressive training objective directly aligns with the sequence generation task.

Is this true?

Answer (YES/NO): YES